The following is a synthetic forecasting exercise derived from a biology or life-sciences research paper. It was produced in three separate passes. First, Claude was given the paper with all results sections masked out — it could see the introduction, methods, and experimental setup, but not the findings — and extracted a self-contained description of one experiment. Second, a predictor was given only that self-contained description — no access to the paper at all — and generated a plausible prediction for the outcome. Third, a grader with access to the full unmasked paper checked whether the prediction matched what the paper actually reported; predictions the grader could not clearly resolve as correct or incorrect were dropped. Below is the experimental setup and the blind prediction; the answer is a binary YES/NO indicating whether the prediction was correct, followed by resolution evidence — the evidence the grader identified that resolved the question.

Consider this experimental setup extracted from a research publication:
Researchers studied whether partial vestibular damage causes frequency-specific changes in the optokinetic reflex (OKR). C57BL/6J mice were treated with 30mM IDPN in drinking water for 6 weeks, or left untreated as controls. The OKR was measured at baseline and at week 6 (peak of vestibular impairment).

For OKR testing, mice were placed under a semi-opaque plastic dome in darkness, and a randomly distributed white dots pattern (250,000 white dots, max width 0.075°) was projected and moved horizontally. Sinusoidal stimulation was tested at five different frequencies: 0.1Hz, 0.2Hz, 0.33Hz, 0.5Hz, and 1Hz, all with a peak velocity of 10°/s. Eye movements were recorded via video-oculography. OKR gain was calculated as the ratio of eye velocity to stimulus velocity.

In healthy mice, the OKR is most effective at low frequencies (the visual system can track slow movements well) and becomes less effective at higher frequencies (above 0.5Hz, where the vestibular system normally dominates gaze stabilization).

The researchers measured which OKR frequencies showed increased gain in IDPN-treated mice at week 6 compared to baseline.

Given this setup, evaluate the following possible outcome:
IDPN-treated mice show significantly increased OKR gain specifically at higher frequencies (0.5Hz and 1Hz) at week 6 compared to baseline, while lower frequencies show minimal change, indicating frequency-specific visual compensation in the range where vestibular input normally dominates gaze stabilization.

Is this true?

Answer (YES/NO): YES